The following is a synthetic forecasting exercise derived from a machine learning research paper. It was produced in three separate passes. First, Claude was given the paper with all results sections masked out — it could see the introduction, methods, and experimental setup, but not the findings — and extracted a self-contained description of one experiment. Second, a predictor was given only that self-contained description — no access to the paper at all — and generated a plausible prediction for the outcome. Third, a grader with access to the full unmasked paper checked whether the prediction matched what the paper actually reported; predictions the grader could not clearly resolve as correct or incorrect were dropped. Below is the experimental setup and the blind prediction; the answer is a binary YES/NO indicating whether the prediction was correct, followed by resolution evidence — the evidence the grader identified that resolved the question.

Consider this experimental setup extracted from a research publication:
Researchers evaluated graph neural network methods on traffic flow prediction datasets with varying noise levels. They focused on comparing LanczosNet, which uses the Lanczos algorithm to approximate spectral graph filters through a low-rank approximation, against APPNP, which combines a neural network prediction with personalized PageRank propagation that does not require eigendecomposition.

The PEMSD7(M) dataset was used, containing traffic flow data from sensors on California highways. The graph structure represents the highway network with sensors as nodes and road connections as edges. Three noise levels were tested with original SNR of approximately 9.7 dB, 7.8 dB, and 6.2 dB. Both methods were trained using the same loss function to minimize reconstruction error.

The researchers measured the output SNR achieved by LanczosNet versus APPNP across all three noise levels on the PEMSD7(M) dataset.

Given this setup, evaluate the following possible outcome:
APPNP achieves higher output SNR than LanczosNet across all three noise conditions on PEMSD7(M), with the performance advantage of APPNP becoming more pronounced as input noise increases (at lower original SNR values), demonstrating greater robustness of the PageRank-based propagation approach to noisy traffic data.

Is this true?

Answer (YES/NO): NO